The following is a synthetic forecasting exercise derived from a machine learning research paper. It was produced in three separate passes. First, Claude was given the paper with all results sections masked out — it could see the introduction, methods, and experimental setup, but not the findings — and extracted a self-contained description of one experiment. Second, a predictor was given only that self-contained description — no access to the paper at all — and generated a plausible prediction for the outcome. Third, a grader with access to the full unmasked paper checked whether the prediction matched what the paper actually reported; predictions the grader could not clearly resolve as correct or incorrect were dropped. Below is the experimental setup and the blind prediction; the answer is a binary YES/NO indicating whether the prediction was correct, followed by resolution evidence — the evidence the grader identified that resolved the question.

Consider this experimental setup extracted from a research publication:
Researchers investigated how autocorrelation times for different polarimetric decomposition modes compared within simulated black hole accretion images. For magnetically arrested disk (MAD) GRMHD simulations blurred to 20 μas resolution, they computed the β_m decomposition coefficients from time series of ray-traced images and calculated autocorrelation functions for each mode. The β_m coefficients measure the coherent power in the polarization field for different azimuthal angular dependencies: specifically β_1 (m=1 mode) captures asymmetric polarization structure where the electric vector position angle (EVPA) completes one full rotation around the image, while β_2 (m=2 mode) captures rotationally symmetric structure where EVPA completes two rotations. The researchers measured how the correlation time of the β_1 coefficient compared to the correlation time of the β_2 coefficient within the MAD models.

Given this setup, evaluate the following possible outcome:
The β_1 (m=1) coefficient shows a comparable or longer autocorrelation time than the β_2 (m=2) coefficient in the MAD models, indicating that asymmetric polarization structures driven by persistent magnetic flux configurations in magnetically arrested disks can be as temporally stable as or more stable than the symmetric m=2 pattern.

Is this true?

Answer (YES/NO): NO